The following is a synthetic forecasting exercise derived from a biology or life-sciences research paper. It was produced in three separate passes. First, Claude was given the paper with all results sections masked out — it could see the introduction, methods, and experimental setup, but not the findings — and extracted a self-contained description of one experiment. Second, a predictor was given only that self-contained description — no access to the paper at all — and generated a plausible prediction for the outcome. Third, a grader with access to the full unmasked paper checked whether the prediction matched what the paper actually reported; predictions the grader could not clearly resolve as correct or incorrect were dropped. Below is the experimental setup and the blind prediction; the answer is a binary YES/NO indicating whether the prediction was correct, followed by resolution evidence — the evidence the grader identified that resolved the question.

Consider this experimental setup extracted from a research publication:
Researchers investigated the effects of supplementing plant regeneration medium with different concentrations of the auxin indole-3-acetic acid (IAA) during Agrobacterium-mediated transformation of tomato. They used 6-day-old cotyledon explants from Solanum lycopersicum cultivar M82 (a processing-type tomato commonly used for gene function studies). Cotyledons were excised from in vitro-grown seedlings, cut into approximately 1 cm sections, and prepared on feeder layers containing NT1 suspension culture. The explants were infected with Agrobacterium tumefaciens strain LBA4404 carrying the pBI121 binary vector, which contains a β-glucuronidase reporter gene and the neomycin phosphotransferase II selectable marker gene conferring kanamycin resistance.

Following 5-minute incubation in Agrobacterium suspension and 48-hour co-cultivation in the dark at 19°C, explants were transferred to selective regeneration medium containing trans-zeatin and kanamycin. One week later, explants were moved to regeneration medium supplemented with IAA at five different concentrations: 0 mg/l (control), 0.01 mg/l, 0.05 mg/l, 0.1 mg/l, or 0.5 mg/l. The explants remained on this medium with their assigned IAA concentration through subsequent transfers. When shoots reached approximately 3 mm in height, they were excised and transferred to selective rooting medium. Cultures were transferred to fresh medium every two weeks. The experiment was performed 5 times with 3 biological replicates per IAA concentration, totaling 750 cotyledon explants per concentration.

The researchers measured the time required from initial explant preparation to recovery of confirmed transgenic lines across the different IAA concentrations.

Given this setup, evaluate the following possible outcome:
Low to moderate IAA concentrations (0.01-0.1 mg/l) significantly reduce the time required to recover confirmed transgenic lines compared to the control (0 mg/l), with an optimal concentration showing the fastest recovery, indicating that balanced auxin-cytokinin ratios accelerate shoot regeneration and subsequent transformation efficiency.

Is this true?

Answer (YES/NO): NO